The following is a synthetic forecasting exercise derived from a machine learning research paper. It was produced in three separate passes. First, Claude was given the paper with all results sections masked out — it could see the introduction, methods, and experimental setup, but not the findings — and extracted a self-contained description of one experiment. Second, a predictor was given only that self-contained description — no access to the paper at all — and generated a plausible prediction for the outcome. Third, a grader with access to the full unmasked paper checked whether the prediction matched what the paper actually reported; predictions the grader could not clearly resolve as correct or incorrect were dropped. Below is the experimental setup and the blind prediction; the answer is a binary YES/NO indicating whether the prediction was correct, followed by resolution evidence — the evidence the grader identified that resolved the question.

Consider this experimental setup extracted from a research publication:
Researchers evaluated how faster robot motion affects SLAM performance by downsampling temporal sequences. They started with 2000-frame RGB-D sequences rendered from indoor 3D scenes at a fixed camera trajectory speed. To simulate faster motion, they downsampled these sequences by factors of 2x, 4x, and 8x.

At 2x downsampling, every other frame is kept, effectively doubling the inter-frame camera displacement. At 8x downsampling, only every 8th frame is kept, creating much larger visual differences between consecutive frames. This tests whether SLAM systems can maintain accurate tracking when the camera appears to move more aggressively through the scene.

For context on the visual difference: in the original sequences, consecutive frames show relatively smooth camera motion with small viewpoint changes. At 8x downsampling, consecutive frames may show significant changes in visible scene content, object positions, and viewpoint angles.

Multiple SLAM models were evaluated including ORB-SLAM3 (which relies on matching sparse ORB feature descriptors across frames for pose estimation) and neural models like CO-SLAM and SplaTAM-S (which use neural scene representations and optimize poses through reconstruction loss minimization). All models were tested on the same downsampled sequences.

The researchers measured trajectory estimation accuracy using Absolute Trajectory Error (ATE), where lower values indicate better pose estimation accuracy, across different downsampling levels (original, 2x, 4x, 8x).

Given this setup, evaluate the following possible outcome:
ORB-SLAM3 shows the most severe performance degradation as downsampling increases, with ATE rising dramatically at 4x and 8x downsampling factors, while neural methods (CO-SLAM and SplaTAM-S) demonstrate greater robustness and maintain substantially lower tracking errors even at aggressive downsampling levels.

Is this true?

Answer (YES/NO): NO